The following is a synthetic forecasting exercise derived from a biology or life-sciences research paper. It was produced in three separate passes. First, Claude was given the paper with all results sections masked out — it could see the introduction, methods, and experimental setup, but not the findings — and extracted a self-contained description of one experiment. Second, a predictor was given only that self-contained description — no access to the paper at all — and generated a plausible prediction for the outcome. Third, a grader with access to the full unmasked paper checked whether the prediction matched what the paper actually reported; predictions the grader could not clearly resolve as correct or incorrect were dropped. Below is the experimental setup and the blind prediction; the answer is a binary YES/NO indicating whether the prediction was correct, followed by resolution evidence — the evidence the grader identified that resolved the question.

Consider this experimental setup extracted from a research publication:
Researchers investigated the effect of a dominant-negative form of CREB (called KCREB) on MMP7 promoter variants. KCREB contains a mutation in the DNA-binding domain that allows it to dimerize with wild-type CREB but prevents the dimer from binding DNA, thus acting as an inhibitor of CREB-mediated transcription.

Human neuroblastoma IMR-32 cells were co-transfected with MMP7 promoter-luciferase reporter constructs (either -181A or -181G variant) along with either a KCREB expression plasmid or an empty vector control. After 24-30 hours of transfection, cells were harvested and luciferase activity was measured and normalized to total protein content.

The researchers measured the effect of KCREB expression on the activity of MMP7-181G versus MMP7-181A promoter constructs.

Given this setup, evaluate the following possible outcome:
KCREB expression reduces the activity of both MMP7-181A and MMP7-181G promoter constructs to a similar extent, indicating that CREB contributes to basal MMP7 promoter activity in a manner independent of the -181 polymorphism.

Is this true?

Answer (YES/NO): NO